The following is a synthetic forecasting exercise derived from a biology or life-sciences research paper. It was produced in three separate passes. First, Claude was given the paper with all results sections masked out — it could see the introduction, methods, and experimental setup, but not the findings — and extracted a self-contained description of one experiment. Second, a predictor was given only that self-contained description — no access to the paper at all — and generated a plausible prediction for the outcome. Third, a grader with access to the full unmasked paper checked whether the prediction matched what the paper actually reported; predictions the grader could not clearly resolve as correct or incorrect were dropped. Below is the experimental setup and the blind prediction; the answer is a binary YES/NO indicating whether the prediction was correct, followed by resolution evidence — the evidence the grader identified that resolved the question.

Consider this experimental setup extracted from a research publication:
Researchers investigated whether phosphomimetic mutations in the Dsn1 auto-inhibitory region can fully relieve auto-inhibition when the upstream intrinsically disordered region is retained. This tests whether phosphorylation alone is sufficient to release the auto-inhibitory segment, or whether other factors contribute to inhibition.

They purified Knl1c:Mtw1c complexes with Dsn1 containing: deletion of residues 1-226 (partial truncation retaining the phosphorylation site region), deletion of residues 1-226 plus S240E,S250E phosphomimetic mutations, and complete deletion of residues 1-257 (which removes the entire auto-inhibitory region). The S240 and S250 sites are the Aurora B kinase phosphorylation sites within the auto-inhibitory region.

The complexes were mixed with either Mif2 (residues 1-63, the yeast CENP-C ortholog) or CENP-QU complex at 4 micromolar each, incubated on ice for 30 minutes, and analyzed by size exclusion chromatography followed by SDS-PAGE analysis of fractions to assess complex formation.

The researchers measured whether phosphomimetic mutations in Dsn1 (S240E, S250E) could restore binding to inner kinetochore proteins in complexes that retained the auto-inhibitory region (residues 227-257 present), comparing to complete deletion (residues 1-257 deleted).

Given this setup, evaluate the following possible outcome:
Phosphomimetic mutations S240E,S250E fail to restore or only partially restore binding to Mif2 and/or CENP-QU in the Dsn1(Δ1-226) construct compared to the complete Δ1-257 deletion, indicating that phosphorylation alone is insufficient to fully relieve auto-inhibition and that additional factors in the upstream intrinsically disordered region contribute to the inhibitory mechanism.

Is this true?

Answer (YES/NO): NO